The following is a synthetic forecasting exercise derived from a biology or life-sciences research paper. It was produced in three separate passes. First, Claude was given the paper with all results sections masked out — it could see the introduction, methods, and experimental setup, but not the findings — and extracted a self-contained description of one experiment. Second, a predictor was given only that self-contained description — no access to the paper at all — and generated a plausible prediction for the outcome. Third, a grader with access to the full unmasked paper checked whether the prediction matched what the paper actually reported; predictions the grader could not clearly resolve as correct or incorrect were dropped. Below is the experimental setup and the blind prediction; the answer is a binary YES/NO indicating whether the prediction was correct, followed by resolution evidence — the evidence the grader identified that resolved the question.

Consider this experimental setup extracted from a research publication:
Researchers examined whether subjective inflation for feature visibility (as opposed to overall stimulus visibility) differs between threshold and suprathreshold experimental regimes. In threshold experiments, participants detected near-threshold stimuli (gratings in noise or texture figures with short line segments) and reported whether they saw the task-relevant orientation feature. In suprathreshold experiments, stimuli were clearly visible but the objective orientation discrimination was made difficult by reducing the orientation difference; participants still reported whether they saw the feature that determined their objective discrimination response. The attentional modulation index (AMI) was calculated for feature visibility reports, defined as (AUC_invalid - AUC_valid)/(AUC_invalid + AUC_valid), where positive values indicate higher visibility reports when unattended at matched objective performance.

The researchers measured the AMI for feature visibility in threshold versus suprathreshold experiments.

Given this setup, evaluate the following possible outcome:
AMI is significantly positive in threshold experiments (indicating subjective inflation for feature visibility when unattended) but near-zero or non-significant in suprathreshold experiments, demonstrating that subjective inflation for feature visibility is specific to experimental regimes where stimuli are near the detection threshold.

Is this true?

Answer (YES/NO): YES